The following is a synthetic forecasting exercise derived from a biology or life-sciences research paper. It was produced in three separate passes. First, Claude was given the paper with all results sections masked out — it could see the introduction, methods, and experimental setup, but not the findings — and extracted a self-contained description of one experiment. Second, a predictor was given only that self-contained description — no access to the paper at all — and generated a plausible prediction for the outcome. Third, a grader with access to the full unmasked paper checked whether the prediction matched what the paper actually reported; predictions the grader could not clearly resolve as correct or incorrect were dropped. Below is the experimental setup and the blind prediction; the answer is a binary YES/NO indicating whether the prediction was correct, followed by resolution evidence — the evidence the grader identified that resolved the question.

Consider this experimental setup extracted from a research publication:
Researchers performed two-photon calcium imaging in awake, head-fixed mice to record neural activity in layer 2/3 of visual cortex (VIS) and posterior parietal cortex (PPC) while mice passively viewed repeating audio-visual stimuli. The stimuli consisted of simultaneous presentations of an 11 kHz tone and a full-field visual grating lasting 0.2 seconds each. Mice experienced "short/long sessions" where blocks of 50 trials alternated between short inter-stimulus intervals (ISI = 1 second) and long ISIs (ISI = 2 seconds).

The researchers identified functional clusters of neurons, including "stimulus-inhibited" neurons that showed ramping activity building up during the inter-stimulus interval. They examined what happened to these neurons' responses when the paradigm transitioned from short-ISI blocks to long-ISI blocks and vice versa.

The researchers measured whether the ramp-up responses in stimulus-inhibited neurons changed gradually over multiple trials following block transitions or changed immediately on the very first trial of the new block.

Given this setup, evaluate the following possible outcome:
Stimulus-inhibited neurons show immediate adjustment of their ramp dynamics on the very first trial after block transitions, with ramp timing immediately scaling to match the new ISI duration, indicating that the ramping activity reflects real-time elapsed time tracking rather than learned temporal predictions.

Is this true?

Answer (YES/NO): NO